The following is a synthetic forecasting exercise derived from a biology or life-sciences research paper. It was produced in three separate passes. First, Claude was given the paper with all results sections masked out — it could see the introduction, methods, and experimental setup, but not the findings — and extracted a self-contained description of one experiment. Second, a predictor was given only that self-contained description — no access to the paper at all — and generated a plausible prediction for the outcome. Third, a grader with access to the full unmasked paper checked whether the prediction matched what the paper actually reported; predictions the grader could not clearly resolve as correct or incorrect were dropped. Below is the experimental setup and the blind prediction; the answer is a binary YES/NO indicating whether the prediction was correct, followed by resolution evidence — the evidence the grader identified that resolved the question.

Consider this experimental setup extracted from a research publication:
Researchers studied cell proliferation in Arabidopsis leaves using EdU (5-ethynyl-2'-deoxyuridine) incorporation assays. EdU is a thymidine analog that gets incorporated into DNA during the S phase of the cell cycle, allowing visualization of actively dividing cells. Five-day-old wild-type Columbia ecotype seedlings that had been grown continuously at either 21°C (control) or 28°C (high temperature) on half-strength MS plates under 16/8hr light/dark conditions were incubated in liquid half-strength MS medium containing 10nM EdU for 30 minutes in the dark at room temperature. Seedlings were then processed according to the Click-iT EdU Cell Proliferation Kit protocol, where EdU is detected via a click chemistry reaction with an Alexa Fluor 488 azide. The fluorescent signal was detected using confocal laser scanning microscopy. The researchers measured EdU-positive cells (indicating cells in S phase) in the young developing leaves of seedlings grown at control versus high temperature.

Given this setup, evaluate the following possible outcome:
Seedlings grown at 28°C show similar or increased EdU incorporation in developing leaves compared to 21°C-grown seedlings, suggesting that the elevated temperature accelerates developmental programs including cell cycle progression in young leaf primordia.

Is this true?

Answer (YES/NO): NO